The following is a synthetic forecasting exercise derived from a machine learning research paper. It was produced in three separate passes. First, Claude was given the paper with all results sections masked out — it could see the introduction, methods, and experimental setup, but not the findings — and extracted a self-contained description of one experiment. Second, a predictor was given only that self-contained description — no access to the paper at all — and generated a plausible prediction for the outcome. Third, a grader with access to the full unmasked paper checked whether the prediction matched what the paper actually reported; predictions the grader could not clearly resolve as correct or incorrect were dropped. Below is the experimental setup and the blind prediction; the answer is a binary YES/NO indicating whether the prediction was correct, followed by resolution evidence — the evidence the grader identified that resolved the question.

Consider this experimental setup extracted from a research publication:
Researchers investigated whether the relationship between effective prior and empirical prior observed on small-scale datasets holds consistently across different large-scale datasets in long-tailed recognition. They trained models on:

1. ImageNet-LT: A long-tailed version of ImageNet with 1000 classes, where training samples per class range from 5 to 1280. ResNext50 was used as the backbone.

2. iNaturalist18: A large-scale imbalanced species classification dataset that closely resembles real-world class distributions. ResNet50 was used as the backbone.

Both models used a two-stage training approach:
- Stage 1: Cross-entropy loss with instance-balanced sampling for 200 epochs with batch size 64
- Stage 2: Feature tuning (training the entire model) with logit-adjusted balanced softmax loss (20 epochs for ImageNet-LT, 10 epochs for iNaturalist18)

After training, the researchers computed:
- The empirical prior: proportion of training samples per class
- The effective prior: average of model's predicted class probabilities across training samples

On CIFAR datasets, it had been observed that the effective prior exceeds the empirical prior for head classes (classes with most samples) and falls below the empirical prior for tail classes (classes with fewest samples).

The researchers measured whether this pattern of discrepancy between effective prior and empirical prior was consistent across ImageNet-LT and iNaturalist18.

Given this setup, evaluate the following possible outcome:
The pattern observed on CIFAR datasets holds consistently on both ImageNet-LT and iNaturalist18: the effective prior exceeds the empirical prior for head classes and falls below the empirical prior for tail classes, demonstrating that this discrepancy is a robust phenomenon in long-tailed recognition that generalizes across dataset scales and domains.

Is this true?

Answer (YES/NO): NO